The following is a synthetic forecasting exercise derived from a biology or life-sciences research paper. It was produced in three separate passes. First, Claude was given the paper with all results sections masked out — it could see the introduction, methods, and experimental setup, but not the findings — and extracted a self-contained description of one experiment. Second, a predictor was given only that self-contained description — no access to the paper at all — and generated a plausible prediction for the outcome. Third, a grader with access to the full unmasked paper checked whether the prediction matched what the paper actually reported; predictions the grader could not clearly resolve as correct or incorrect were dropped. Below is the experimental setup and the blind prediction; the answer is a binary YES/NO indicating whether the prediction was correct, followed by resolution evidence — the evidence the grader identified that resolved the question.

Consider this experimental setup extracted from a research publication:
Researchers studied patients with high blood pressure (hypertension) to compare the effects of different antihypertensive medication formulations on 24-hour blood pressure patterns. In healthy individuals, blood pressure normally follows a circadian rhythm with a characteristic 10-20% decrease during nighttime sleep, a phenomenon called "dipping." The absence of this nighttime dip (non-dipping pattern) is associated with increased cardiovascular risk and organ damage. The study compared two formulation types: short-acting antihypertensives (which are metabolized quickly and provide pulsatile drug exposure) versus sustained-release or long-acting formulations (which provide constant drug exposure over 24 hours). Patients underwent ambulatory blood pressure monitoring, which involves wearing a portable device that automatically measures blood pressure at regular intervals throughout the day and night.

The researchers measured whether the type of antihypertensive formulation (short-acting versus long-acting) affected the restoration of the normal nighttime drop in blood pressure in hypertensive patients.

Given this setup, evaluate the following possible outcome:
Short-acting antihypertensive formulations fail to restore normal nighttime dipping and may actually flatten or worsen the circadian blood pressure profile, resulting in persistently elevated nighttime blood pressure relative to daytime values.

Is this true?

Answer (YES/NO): NO